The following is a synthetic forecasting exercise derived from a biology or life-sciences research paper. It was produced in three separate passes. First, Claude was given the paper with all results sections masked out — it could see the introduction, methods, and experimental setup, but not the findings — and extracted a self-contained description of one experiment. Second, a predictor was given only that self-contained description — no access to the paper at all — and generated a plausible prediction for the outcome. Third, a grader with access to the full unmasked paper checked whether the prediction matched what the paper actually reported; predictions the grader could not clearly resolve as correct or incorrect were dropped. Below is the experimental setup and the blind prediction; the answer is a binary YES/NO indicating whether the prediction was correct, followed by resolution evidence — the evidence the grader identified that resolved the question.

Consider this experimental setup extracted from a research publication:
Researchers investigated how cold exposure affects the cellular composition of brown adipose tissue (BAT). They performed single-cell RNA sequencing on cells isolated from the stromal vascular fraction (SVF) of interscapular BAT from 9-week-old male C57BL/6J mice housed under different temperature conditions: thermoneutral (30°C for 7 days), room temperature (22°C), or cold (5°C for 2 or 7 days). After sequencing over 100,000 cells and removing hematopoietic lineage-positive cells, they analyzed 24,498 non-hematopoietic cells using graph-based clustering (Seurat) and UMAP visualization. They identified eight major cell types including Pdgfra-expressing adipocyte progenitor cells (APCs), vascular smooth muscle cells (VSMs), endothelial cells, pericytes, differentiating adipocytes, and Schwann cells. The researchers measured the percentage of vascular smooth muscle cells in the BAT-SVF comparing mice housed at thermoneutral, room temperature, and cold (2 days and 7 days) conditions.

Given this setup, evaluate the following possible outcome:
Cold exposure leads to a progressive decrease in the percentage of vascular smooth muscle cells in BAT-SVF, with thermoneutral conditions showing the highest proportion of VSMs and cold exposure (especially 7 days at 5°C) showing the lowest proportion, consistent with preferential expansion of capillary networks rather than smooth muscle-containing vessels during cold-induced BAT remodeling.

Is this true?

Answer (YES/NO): NO